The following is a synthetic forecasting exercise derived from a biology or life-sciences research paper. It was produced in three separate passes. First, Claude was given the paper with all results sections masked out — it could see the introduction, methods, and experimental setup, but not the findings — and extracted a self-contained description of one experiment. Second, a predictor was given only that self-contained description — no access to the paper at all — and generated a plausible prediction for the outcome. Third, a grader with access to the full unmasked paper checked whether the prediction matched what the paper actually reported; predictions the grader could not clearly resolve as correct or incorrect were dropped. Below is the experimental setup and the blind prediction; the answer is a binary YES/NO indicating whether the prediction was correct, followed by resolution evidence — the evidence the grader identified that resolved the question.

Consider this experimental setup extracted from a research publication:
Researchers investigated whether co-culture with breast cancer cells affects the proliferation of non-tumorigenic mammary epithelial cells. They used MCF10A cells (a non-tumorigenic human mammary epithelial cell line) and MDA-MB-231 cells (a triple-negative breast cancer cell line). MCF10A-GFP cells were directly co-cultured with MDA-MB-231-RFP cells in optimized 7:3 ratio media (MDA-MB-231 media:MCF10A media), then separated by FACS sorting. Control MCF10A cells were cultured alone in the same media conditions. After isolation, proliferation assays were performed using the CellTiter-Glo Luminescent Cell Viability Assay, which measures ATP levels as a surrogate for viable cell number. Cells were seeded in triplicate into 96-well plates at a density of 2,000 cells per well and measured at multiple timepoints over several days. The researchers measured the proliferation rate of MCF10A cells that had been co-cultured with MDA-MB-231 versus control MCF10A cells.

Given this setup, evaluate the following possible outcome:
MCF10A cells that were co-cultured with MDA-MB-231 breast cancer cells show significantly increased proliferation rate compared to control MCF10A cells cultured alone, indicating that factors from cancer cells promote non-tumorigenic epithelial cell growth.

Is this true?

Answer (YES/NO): YES